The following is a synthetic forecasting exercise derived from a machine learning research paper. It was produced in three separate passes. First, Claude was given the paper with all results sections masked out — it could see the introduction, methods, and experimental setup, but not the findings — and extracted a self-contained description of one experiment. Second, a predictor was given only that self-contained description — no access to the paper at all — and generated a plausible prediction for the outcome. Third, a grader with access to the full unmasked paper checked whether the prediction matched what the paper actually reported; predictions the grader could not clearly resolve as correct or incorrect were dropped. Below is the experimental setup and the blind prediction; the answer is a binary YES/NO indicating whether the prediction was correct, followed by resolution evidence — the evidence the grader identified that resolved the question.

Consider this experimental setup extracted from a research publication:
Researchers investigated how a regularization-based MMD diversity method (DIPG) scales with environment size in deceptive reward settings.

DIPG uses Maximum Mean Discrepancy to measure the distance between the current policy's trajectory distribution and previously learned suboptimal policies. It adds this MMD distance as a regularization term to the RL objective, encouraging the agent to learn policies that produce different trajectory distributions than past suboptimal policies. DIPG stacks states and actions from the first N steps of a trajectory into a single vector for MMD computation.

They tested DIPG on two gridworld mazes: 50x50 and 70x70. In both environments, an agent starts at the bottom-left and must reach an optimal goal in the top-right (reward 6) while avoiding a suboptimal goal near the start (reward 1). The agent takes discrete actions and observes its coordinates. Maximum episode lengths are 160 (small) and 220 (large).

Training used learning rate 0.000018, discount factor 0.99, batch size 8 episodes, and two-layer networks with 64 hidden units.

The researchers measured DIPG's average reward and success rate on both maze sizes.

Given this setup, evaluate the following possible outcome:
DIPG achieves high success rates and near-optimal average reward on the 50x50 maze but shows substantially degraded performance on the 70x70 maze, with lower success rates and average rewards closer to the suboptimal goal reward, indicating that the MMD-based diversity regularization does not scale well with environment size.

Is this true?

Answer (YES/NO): NO